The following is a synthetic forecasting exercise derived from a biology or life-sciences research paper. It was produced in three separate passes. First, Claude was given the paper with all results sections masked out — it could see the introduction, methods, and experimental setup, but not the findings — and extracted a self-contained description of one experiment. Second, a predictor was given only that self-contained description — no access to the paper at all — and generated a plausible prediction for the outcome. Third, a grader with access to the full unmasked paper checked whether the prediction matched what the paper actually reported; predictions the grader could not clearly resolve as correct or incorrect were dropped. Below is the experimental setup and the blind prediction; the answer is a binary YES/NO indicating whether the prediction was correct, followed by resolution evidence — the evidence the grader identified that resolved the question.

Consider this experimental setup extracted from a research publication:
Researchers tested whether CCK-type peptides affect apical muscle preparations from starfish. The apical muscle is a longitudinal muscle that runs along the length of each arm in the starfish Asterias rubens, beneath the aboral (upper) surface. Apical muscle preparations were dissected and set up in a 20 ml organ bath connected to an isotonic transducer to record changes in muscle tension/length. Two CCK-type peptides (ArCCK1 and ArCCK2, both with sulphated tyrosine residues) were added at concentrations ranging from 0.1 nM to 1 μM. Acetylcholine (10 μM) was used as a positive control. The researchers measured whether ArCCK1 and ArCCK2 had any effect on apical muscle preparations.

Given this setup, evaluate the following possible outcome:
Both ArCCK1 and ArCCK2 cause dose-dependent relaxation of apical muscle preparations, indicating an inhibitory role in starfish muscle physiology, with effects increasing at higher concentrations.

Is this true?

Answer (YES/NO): NO